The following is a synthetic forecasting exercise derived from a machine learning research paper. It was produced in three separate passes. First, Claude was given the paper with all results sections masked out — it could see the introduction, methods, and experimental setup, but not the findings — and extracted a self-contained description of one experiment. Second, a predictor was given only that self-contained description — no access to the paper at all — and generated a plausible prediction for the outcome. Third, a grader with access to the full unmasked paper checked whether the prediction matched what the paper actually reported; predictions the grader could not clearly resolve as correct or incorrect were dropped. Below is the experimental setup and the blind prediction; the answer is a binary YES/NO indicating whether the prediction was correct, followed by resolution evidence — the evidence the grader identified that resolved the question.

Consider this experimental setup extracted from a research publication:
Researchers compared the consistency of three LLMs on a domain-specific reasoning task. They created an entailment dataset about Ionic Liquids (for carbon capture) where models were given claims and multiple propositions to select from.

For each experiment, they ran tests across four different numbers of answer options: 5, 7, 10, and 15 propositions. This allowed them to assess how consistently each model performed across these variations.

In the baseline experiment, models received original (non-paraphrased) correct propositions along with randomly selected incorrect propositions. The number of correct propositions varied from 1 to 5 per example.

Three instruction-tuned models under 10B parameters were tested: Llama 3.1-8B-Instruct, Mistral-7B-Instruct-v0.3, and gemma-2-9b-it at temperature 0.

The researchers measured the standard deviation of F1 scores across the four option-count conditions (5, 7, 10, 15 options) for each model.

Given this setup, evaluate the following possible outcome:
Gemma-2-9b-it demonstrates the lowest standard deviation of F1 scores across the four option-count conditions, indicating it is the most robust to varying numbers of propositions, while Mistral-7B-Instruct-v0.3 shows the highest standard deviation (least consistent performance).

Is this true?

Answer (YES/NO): NO